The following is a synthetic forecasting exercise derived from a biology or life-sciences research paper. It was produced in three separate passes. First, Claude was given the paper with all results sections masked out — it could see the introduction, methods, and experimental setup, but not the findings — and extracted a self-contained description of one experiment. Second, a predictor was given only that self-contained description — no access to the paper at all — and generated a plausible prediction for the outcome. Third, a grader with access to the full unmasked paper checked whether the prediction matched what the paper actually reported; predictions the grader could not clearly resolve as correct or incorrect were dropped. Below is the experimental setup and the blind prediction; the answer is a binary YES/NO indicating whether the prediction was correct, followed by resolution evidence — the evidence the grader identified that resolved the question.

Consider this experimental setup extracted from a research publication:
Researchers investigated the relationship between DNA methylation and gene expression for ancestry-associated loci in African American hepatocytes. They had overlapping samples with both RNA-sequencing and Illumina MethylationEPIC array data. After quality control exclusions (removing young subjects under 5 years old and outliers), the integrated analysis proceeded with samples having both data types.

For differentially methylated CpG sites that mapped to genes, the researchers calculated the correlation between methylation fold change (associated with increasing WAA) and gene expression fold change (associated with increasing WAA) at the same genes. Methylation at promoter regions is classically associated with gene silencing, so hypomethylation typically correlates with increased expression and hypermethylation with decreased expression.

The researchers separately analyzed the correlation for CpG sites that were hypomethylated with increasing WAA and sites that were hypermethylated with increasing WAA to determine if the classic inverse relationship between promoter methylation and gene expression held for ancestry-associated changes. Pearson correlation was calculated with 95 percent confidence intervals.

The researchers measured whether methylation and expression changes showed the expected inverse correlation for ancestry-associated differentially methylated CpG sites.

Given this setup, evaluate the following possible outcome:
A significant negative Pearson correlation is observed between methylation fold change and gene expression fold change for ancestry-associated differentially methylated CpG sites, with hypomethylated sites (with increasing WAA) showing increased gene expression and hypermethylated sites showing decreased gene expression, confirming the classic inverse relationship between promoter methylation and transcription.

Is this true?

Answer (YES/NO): NO